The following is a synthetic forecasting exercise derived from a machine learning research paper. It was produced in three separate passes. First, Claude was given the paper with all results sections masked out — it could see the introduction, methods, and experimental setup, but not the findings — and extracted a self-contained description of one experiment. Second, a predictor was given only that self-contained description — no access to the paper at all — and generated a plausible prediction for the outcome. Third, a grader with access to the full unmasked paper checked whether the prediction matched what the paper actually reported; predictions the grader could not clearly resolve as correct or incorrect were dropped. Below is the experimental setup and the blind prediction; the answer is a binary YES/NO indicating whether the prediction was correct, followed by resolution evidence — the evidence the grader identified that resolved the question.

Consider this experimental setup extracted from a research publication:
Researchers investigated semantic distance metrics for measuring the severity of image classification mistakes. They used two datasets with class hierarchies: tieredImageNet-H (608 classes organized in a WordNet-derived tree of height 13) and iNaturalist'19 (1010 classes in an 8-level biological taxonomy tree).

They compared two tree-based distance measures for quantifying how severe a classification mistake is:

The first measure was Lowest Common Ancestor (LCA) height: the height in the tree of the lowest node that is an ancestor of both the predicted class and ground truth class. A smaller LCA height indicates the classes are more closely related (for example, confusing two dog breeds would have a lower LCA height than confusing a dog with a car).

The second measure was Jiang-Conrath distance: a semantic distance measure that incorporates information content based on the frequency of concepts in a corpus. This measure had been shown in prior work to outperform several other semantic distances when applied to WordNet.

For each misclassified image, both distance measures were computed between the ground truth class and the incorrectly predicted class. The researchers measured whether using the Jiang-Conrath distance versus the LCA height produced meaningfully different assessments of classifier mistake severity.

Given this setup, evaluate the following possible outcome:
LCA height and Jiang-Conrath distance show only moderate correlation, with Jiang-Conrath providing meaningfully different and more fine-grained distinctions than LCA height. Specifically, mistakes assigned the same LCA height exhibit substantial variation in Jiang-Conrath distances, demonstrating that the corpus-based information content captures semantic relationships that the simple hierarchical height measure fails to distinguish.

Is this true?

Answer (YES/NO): NO